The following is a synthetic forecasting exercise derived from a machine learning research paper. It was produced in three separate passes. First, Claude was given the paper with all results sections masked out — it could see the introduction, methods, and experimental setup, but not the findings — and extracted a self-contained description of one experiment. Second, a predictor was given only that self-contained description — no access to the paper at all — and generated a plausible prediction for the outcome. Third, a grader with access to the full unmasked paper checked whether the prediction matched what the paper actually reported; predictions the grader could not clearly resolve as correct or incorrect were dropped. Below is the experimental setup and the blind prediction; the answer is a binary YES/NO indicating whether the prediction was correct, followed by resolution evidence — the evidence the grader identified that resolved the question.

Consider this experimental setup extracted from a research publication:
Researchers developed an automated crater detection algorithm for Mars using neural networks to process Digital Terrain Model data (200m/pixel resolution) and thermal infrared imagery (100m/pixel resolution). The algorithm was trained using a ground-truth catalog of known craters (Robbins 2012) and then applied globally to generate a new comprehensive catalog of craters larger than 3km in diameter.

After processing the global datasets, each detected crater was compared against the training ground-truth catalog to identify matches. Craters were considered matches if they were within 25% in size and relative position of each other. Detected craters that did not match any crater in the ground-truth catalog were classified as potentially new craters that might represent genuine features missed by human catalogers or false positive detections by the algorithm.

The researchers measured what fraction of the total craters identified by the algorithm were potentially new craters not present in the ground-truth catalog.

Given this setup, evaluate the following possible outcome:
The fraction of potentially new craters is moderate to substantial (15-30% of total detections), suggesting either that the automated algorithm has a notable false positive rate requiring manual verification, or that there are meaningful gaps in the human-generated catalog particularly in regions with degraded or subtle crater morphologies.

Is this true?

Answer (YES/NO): NO